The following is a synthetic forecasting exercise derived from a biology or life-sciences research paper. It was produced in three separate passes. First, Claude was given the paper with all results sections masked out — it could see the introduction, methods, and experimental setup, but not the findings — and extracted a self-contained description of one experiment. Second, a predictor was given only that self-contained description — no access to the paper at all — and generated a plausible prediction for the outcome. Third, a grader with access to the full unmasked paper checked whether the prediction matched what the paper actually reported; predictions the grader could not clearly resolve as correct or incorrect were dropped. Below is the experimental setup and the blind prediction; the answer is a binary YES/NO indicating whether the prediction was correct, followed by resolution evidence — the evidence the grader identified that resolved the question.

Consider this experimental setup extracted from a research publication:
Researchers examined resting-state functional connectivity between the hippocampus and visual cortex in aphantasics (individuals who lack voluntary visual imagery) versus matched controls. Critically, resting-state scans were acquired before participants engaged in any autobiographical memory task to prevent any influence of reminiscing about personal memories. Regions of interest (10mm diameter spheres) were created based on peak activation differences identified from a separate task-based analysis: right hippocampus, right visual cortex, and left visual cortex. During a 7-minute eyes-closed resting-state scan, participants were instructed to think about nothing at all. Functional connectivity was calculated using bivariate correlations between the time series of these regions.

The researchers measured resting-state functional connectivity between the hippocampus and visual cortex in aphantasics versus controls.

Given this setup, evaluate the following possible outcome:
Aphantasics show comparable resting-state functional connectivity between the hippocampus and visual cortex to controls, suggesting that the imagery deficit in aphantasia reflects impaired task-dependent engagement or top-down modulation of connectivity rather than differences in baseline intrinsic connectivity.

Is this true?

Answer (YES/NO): YES